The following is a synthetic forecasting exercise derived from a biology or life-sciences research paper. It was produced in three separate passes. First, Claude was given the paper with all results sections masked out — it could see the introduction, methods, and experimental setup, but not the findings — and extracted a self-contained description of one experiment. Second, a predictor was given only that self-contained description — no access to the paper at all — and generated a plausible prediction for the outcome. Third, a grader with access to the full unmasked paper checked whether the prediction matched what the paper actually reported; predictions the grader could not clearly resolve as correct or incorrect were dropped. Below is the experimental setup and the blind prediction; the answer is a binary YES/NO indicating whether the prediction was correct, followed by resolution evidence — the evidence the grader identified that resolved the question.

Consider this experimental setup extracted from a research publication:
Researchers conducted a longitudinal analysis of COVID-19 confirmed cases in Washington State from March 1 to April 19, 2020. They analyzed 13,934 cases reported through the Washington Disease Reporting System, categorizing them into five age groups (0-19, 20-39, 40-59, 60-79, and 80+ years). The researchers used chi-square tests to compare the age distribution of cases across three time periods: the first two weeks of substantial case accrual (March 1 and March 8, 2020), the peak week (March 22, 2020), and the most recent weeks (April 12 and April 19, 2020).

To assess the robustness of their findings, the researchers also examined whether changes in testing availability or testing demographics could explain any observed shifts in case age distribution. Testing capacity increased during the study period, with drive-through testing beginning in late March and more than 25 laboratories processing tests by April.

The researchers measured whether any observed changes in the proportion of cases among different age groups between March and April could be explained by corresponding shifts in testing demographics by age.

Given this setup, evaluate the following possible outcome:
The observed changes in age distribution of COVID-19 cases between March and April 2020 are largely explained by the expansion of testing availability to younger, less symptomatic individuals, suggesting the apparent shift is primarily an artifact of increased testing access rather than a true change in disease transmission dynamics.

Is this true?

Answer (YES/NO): NO